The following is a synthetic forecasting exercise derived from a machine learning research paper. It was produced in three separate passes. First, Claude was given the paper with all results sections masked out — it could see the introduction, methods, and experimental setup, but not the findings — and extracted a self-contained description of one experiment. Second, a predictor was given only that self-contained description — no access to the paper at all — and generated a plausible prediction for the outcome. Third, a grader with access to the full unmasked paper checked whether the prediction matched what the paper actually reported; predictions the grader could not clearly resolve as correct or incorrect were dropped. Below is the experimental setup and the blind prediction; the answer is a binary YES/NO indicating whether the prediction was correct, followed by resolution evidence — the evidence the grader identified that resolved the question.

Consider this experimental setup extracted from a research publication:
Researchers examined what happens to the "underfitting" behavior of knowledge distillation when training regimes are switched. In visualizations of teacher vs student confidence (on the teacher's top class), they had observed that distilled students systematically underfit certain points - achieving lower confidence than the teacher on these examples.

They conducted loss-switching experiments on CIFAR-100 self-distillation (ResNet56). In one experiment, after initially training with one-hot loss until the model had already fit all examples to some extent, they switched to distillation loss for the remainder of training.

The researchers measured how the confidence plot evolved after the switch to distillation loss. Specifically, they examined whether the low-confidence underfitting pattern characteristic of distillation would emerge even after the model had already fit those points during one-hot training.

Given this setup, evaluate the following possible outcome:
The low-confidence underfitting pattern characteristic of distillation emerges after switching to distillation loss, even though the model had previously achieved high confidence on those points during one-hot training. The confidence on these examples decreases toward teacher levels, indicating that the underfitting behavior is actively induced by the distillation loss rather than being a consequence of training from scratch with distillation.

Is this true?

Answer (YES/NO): YES